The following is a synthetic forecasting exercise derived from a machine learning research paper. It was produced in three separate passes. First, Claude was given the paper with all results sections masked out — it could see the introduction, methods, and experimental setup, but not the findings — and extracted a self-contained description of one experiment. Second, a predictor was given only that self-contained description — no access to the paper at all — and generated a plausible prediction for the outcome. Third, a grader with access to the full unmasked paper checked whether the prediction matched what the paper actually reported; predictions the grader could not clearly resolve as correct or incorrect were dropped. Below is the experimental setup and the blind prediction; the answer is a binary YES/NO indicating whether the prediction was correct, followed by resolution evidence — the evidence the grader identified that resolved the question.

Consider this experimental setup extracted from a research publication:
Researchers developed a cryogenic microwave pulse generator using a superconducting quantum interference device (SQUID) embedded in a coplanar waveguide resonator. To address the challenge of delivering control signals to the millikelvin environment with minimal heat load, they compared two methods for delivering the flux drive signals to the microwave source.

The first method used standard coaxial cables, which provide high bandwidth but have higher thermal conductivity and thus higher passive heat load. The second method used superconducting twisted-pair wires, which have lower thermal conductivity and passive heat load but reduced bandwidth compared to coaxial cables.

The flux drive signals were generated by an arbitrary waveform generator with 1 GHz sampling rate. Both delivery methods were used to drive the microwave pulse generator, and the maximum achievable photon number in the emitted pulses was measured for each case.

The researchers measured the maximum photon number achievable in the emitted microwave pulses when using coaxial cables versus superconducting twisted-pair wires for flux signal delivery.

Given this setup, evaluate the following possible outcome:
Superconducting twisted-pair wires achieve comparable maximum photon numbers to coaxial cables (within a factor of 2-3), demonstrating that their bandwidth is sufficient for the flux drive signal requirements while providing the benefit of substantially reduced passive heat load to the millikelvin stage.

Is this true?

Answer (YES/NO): NO